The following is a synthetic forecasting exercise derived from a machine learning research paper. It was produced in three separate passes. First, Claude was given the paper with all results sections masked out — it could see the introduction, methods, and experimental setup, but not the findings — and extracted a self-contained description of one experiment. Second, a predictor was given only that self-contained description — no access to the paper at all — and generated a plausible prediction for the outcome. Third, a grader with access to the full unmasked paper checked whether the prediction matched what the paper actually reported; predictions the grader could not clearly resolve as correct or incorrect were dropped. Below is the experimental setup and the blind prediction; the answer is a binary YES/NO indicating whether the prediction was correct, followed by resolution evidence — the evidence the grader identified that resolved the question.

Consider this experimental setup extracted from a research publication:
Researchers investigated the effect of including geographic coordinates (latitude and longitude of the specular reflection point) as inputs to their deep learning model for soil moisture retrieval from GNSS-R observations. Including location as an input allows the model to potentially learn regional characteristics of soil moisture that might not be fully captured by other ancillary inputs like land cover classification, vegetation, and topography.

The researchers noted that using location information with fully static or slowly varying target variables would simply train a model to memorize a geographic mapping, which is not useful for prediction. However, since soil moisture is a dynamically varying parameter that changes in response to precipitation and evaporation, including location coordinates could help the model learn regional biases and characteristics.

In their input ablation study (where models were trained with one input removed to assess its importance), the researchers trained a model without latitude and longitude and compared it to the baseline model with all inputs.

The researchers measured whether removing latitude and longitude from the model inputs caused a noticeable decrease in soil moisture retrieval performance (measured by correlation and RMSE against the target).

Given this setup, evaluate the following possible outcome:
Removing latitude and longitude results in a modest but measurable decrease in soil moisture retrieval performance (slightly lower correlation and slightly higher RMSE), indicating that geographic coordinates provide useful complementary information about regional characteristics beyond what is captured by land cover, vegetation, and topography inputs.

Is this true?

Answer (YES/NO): YES